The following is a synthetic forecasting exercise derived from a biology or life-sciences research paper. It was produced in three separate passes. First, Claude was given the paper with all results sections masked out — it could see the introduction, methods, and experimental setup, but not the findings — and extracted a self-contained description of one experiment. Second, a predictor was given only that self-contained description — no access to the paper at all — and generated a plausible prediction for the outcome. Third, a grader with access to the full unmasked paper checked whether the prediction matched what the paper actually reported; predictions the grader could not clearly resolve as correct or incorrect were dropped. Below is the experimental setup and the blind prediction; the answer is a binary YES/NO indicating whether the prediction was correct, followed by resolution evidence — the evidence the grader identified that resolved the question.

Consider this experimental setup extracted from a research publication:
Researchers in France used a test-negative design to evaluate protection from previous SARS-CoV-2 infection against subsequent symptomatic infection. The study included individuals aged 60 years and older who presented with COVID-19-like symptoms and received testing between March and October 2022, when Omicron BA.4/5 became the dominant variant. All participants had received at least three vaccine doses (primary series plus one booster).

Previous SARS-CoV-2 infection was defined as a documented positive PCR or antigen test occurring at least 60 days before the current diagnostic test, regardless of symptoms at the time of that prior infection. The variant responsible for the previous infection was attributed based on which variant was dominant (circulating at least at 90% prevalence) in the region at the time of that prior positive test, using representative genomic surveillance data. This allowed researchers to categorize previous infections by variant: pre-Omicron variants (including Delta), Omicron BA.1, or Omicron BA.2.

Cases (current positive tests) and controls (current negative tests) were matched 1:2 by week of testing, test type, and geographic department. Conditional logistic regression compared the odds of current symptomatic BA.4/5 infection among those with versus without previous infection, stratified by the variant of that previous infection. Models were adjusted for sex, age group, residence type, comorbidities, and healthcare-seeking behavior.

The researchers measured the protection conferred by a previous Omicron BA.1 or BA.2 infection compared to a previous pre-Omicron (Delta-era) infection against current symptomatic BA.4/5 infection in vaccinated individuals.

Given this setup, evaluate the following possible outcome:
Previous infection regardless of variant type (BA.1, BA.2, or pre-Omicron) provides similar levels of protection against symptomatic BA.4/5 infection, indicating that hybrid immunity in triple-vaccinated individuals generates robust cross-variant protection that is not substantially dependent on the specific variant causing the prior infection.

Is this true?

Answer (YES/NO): NO